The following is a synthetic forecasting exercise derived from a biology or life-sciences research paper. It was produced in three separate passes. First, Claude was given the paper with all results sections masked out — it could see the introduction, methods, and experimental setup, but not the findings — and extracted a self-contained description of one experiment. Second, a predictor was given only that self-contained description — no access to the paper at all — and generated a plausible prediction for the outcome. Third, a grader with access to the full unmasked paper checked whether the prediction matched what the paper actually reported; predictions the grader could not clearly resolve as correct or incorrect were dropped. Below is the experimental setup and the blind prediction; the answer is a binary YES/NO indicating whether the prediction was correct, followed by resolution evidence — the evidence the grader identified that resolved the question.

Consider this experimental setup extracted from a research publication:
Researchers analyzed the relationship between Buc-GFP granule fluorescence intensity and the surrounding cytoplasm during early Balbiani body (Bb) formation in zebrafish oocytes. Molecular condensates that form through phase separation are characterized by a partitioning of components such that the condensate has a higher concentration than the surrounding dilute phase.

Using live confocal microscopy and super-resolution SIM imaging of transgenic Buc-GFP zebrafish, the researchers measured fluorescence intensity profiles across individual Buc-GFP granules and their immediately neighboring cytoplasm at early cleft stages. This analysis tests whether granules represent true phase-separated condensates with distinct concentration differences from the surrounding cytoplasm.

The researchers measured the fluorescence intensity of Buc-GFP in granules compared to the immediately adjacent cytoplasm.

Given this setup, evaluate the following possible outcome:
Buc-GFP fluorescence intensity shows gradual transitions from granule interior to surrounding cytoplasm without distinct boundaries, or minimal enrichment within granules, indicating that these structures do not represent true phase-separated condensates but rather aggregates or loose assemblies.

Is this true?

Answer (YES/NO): NO